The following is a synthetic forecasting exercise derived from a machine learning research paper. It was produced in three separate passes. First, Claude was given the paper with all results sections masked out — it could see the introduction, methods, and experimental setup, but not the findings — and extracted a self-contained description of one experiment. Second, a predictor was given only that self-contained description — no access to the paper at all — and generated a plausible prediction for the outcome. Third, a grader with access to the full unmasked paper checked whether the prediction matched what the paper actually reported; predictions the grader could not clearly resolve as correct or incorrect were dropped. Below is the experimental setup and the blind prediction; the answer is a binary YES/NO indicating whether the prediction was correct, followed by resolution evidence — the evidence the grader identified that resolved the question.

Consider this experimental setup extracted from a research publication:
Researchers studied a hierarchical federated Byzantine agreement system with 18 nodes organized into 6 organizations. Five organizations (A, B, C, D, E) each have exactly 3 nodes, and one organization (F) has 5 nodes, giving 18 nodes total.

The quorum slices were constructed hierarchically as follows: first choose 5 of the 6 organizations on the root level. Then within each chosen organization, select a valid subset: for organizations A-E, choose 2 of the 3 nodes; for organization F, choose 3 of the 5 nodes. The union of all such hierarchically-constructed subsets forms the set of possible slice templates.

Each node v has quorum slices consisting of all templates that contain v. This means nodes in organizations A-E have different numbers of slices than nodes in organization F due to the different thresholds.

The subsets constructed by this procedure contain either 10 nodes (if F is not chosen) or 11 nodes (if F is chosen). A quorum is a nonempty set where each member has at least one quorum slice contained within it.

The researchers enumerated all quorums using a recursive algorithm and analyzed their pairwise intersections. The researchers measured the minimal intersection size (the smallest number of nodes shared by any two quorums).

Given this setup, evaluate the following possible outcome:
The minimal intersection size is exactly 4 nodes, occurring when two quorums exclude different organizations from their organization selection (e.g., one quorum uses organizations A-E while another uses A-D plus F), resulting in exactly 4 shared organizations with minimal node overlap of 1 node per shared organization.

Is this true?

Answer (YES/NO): YES